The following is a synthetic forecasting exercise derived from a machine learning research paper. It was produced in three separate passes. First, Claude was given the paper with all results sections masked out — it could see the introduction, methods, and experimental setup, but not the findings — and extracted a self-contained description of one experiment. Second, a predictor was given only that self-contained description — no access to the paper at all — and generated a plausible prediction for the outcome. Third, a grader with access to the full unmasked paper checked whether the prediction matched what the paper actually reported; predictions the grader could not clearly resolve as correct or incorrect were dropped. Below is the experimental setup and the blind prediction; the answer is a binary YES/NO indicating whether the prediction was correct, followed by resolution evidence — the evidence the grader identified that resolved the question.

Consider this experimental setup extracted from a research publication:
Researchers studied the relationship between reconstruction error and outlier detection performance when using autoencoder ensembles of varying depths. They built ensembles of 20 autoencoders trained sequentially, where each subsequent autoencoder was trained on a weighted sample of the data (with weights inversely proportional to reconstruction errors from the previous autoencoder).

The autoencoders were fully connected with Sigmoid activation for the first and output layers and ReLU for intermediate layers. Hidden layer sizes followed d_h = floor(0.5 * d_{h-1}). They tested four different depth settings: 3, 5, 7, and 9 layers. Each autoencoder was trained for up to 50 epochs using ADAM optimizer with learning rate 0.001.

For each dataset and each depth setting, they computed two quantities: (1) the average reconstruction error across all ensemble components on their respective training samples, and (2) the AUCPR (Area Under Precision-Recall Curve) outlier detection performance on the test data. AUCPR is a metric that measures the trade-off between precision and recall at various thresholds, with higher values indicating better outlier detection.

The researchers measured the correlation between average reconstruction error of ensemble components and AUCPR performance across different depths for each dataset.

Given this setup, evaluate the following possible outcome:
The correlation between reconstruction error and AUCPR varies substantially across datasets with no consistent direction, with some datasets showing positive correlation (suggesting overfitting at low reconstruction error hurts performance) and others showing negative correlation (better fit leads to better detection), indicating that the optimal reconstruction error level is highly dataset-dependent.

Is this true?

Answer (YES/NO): NO